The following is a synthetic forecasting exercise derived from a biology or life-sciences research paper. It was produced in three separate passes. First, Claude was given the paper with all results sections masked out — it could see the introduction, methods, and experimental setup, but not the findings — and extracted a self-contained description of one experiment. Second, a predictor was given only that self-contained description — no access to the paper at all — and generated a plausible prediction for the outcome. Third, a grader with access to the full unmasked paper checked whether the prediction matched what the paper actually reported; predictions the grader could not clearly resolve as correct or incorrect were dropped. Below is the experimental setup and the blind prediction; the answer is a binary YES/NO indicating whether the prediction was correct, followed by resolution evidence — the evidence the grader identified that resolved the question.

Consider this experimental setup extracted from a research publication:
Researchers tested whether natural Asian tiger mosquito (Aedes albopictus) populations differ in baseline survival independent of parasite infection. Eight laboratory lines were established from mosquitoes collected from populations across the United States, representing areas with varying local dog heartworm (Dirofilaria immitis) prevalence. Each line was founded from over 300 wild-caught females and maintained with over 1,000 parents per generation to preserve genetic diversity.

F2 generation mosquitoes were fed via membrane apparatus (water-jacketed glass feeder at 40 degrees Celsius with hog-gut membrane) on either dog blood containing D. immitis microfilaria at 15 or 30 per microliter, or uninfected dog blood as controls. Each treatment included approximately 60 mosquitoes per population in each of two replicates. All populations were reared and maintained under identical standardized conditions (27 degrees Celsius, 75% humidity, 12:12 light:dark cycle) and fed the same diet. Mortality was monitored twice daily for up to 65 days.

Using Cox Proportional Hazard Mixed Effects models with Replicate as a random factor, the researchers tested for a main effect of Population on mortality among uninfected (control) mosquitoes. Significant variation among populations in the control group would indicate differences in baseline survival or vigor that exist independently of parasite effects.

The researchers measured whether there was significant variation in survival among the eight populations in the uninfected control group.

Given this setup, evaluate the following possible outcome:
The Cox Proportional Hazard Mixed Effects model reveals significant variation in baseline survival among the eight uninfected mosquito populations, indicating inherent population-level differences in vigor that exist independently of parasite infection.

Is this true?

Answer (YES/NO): YES